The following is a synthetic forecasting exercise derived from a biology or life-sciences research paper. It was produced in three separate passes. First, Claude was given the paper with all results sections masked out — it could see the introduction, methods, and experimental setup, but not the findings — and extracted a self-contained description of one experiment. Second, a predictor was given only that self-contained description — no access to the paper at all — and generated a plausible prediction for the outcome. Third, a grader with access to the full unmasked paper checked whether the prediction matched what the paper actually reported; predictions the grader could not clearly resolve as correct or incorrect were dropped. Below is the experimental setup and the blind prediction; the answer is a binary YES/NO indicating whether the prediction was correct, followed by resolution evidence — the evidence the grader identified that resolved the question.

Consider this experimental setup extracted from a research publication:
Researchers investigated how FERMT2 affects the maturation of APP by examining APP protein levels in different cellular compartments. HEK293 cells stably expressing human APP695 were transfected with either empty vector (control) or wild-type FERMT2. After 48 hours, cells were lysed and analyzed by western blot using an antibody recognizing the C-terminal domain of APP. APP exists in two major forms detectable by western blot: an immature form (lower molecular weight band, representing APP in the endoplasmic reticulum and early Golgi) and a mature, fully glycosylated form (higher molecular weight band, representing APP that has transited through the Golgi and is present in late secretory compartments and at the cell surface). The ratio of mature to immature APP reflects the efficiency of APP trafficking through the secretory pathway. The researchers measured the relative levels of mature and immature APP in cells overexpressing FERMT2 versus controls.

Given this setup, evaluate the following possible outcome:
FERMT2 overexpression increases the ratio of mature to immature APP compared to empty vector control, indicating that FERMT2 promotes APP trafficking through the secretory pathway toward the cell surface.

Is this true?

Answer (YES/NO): NO